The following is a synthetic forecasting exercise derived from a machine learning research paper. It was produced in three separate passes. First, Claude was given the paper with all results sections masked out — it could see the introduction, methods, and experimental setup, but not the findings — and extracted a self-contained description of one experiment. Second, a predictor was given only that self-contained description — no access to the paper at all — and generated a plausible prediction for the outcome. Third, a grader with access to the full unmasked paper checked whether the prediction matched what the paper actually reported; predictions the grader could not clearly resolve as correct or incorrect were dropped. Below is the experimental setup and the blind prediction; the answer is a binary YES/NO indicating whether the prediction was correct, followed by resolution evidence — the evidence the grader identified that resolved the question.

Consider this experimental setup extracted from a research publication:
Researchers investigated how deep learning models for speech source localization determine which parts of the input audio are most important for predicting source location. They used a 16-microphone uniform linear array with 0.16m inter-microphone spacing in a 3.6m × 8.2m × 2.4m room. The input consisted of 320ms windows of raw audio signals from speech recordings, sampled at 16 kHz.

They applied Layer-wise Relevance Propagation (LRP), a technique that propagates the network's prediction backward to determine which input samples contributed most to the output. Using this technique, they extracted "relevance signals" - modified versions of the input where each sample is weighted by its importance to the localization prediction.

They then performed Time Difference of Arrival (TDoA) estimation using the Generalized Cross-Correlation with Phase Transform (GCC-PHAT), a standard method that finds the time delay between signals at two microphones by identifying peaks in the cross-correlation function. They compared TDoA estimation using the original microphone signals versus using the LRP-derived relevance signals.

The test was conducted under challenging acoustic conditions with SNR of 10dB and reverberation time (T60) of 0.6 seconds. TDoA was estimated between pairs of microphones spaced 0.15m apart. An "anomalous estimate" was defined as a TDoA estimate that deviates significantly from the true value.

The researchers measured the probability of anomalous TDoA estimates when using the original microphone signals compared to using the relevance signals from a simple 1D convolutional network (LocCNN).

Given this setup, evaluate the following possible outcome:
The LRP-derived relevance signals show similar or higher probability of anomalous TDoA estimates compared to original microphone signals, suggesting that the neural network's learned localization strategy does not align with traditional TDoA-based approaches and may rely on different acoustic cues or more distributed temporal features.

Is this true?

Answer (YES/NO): NO